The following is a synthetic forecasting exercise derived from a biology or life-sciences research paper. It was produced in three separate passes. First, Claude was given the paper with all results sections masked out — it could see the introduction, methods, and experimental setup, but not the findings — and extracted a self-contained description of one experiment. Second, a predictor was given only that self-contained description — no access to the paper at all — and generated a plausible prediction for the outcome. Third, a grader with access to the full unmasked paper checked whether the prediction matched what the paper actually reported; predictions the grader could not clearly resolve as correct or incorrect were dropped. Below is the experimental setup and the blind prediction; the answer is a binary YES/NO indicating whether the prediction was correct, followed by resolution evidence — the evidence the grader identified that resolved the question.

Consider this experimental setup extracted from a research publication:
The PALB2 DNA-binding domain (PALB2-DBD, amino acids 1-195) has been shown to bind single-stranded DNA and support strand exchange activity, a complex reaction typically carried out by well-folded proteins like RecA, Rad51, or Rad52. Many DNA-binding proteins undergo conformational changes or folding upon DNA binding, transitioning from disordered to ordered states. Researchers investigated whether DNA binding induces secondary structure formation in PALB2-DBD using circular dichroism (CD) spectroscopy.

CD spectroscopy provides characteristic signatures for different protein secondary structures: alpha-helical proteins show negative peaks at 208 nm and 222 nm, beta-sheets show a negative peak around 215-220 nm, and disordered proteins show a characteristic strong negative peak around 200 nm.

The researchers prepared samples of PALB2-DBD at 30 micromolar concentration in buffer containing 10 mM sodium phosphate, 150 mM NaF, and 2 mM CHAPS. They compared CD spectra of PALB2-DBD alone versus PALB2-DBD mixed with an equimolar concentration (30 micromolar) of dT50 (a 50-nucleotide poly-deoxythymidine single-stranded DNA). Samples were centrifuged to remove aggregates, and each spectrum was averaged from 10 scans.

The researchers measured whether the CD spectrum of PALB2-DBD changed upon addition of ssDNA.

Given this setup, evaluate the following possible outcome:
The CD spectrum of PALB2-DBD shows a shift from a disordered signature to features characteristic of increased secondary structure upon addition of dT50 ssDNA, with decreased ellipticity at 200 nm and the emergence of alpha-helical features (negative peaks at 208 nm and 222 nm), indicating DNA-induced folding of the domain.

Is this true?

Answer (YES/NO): NO